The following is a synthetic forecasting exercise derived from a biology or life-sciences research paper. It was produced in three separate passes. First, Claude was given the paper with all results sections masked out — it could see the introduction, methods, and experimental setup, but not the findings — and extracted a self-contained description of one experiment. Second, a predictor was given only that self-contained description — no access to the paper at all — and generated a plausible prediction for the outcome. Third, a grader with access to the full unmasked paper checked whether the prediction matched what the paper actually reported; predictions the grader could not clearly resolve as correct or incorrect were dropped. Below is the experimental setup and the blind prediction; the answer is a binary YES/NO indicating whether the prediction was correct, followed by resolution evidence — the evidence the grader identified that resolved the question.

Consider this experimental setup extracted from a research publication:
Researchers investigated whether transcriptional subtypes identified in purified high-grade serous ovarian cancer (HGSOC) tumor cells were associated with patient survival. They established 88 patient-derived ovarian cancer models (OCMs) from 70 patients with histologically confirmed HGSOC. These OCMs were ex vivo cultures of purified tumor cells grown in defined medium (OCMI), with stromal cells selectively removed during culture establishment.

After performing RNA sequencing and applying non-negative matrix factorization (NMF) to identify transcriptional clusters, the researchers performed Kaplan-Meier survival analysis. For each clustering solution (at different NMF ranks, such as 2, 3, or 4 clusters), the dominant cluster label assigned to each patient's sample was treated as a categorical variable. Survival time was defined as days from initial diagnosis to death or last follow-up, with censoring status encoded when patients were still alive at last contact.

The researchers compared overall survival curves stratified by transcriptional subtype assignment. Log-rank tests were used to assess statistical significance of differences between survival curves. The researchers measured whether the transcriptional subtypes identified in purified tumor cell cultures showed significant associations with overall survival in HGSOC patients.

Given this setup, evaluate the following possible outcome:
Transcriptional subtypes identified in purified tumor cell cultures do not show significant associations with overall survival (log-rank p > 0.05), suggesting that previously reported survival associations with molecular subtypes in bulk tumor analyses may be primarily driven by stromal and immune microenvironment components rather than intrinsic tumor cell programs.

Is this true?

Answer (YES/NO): YES